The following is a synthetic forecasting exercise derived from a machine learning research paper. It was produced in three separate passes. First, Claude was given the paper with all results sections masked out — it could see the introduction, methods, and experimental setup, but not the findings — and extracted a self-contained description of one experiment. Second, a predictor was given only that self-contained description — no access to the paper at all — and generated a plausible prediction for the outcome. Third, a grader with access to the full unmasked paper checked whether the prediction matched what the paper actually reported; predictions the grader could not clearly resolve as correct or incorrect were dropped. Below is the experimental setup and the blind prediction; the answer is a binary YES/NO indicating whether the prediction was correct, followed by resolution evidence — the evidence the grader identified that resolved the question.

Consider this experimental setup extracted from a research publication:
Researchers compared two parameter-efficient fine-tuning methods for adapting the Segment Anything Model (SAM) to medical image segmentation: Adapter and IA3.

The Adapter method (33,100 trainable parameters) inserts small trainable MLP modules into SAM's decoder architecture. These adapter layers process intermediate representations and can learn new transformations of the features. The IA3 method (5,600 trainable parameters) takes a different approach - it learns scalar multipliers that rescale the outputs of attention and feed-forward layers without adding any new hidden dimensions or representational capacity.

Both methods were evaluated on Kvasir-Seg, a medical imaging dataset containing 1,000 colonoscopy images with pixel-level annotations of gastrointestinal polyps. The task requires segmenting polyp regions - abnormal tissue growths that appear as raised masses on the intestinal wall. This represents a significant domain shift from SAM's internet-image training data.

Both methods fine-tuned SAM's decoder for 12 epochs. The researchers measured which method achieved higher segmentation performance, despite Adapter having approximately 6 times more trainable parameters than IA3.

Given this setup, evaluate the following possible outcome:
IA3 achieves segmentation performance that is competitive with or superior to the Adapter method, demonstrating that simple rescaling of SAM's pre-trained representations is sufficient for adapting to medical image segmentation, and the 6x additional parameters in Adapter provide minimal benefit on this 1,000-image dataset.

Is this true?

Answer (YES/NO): YES